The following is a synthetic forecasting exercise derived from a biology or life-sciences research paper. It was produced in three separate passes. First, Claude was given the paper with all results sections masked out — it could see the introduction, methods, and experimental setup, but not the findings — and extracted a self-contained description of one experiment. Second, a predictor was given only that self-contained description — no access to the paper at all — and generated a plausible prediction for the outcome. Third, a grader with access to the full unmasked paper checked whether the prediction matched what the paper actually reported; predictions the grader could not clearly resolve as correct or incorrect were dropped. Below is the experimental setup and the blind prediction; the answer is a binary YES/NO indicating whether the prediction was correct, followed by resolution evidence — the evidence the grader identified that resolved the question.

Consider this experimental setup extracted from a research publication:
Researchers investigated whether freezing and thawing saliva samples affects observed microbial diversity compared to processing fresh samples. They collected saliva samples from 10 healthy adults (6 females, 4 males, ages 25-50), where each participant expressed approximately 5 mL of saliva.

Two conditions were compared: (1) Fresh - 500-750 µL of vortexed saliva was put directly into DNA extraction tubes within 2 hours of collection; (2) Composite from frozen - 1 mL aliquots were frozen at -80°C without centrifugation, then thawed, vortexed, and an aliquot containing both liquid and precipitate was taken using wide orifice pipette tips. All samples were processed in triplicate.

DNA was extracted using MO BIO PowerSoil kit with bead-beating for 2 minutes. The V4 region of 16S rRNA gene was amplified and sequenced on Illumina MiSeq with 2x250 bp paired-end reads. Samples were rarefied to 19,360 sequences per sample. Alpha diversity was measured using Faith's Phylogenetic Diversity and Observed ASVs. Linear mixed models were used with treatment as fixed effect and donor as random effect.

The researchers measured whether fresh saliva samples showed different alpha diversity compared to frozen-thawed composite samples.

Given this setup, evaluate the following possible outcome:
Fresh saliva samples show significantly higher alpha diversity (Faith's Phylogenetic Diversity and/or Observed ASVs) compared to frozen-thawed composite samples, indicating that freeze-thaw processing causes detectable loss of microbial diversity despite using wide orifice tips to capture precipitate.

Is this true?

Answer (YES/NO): YES